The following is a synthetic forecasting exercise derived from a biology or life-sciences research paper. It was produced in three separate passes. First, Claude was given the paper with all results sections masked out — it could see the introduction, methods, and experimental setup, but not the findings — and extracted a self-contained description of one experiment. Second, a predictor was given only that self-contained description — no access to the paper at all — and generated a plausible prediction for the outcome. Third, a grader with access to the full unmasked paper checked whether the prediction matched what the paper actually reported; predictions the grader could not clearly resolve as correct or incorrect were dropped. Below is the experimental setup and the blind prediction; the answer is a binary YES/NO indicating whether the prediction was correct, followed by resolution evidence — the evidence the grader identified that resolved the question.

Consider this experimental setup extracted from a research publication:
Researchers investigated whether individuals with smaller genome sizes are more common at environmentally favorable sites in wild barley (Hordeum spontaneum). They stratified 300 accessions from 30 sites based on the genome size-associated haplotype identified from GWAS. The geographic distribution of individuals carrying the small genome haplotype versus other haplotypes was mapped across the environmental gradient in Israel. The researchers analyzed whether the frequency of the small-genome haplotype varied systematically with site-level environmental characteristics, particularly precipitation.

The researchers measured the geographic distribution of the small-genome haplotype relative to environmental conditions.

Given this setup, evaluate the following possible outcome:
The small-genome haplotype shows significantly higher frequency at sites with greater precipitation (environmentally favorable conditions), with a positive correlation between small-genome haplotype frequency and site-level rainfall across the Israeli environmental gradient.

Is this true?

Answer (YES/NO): YES